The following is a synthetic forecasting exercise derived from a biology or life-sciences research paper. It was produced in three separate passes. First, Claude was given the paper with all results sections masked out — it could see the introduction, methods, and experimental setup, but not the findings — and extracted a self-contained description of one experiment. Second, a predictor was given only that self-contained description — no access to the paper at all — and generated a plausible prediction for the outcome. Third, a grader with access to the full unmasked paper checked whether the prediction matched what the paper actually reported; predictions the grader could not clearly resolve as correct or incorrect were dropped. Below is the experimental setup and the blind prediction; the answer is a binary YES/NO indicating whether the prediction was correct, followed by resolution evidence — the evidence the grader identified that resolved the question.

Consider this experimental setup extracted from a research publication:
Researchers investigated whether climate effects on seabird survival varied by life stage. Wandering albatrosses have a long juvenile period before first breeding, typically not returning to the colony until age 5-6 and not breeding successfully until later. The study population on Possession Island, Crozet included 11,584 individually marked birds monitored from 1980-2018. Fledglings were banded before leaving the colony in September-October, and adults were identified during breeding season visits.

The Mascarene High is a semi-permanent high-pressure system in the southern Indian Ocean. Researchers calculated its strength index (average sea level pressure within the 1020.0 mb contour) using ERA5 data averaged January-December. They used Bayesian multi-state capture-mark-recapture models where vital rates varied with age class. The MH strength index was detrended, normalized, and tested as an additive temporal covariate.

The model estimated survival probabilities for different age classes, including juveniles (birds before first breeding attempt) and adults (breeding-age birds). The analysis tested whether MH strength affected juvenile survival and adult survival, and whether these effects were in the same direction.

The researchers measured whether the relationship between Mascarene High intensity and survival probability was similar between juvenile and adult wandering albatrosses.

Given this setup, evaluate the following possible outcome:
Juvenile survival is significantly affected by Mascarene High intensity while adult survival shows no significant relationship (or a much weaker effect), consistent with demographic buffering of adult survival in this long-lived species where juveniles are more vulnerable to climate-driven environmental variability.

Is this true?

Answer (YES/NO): NO